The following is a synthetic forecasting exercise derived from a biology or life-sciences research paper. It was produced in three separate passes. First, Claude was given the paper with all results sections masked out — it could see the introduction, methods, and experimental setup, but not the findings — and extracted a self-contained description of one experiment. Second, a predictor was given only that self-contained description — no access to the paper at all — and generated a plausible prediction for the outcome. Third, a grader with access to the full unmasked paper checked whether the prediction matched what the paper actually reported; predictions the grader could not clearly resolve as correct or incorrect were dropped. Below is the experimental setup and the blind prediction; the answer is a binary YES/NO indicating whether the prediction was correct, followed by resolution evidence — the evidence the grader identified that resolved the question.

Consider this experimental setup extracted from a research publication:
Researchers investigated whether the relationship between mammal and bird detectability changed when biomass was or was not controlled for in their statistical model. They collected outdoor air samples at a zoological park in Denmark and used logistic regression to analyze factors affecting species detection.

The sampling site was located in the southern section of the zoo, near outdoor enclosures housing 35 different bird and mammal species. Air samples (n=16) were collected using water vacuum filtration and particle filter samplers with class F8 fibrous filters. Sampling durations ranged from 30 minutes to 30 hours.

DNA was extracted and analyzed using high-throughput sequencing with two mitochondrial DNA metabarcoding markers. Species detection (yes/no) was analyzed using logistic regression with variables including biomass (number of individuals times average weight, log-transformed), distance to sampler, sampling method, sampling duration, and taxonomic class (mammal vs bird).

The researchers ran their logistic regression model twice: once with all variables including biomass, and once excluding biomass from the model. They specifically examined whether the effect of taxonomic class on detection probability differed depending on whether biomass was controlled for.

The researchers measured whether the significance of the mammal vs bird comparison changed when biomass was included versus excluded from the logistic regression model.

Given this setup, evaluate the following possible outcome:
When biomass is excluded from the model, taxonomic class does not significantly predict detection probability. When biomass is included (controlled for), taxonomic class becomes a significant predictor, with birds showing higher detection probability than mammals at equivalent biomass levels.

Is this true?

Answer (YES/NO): NO